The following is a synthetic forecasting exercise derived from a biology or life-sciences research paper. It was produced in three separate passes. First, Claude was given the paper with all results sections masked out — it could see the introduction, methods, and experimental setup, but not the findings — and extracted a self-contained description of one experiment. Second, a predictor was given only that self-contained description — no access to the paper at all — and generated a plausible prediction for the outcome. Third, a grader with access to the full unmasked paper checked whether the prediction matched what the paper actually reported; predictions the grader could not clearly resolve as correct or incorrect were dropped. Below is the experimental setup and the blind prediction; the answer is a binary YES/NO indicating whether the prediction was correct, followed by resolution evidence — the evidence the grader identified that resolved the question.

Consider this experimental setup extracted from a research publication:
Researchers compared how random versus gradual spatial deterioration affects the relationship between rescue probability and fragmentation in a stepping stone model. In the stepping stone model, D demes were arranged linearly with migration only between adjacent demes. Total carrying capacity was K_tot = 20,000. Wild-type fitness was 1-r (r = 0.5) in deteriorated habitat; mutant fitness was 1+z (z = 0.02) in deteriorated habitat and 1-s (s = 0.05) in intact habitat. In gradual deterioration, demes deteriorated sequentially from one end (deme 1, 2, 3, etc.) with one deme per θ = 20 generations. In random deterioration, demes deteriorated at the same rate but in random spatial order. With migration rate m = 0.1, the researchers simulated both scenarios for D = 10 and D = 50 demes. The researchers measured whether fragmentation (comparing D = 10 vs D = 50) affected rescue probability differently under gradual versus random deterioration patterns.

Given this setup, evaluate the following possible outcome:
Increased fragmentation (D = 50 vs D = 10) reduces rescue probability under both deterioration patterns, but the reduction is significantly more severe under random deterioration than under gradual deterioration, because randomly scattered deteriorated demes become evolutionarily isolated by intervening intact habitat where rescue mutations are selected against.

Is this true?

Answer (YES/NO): NO